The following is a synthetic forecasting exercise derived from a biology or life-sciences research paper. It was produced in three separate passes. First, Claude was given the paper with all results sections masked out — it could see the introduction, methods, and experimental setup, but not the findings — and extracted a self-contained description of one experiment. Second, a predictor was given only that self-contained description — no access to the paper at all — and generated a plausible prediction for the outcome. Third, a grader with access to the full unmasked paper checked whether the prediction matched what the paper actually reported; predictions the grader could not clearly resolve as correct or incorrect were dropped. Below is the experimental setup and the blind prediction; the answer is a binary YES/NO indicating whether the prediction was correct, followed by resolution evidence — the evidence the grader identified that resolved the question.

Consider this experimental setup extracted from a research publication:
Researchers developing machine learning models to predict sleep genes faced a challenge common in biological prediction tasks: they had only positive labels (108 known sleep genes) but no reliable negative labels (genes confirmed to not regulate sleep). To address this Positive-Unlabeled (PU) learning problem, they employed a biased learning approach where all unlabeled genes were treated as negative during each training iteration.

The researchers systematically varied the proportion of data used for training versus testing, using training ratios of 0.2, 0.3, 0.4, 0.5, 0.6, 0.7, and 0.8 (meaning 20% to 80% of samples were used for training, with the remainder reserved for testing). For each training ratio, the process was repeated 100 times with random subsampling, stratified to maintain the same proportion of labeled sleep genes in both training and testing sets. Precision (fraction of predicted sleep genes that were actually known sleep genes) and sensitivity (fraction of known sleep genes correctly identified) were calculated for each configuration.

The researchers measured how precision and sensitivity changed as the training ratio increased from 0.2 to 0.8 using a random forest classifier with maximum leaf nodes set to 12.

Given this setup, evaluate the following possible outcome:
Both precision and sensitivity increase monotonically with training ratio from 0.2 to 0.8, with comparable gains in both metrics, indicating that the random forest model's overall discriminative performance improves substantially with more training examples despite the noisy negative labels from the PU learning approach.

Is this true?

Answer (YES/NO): NO